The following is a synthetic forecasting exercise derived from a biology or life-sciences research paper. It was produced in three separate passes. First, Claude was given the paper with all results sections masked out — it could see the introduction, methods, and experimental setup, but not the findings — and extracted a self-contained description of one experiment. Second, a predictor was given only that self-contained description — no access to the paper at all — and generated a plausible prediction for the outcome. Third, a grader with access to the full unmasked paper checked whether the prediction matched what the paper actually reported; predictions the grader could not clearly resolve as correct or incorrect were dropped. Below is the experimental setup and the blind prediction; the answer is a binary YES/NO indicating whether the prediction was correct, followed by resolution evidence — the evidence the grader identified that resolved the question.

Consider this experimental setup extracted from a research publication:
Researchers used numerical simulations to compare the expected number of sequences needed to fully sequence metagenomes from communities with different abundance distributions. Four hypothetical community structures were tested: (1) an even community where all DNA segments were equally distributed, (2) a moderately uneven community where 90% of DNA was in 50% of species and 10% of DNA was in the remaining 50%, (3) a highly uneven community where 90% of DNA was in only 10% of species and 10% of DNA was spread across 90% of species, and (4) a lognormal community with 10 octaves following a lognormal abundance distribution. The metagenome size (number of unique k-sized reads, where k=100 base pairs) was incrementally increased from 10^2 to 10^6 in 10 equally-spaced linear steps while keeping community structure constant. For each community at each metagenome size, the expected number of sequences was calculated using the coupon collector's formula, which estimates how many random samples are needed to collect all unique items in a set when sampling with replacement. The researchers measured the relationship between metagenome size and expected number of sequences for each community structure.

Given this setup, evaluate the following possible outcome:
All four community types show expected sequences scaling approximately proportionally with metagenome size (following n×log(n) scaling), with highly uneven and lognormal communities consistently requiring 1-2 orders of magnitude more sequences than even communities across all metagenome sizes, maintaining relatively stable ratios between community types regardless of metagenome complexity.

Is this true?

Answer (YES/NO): NO